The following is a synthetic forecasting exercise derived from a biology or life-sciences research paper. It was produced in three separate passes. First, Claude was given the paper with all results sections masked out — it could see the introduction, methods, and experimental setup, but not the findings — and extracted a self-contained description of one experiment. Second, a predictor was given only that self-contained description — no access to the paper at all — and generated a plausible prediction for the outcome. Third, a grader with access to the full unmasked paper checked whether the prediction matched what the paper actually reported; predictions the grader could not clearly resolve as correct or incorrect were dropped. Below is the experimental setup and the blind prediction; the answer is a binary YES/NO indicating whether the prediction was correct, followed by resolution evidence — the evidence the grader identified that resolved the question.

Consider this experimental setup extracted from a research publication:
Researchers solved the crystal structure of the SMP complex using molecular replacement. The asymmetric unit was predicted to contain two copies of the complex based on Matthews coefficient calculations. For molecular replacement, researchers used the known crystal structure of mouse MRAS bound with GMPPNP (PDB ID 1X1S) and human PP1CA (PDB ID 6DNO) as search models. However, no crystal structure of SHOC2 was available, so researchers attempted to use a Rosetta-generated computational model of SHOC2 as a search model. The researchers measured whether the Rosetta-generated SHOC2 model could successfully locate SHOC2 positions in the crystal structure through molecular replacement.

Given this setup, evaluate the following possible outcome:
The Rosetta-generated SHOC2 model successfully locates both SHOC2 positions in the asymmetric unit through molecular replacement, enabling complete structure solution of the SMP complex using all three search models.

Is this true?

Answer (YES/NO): NO